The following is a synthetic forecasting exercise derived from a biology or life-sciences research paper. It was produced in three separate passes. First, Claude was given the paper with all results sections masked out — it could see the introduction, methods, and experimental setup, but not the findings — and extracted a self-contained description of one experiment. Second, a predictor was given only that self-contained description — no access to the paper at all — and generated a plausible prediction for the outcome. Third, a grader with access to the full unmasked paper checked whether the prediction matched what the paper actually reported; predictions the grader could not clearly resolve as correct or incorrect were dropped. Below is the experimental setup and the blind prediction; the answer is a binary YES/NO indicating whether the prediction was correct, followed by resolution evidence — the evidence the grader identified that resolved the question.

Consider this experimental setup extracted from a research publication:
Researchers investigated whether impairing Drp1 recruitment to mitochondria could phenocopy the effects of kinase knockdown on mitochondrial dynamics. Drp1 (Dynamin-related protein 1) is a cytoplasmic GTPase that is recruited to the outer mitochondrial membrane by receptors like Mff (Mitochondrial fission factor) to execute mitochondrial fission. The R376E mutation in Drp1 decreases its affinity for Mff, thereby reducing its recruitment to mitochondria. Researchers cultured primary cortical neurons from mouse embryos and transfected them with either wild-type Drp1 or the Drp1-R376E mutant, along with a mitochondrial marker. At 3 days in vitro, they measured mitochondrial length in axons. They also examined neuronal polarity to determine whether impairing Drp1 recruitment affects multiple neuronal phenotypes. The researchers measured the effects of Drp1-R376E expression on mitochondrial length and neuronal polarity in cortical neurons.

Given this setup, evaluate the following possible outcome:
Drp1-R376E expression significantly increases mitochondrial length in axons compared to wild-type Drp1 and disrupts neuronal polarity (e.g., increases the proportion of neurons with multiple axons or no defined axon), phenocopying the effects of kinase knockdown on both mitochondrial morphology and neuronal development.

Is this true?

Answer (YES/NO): NO